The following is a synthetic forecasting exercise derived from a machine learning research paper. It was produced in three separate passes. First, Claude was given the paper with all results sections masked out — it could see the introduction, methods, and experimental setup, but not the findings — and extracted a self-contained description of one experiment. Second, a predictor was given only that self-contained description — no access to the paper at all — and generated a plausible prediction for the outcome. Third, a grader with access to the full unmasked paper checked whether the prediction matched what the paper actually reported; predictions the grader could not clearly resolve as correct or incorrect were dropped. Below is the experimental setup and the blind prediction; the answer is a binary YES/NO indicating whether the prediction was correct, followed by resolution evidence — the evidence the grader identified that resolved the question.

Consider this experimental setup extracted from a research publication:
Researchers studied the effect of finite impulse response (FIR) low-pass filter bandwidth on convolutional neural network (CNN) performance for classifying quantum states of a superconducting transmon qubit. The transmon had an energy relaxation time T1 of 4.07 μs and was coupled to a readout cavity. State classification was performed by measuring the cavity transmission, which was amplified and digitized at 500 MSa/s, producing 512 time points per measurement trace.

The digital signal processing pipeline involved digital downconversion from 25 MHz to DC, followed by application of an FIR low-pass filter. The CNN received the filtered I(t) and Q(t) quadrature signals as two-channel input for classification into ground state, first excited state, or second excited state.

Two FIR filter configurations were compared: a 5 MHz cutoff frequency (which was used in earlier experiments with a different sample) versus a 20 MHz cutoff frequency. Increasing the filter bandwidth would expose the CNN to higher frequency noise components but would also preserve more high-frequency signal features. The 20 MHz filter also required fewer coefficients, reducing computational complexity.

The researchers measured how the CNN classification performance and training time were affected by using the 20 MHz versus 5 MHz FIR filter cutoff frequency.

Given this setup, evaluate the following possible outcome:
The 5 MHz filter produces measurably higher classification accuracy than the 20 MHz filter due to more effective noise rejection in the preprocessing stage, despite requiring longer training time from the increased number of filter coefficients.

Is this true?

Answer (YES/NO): NO